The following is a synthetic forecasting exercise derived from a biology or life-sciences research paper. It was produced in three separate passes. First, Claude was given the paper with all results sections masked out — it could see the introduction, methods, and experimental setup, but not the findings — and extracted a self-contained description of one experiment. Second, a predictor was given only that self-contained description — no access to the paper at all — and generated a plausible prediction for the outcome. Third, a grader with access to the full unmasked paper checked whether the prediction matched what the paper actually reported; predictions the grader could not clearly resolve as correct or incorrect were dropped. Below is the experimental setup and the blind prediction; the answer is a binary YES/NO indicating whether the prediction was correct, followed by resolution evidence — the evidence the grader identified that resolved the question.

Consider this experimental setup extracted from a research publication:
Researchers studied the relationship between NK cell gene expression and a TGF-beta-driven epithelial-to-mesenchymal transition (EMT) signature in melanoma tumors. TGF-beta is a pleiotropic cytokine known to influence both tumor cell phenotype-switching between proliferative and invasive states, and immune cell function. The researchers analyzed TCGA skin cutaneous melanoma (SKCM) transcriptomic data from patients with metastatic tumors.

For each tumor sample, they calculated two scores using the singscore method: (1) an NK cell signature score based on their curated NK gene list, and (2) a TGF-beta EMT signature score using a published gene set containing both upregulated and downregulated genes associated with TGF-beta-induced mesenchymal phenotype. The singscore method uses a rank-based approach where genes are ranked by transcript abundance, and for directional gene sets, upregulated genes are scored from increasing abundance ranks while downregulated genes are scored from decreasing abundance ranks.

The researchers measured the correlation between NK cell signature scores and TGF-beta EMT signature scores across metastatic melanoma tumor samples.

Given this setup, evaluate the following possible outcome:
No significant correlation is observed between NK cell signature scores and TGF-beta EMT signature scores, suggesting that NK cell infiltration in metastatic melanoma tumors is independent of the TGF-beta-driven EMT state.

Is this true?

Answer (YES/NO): YES